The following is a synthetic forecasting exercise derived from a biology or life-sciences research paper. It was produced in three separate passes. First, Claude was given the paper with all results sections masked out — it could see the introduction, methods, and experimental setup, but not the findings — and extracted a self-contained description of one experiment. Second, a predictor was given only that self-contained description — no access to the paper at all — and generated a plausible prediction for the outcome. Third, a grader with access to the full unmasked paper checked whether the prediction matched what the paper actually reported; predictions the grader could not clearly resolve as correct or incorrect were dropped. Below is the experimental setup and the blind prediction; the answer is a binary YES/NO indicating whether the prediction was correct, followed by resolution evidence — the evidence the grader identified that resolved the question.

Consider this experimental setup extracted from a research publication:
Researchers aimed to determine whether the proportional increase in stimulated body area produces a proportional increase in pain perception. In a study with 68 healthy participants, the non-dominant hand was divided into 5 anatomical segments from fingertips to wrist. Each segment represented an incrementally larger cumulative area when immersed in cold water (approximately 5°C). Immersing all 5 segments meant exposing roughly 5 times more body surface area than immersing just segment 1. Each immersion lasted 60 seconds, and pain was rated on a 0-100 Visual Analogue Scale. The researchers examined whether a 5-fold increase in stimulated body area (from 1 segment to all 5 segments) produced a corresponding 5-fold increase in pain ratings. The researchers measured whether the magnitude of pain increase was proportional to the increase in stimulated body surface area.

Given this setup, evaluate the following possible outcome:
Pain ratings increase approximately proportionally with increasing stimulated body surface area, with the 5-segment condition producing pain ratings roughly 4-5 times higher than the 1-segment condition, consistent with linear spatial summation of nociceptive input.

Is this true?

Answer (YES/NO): NO